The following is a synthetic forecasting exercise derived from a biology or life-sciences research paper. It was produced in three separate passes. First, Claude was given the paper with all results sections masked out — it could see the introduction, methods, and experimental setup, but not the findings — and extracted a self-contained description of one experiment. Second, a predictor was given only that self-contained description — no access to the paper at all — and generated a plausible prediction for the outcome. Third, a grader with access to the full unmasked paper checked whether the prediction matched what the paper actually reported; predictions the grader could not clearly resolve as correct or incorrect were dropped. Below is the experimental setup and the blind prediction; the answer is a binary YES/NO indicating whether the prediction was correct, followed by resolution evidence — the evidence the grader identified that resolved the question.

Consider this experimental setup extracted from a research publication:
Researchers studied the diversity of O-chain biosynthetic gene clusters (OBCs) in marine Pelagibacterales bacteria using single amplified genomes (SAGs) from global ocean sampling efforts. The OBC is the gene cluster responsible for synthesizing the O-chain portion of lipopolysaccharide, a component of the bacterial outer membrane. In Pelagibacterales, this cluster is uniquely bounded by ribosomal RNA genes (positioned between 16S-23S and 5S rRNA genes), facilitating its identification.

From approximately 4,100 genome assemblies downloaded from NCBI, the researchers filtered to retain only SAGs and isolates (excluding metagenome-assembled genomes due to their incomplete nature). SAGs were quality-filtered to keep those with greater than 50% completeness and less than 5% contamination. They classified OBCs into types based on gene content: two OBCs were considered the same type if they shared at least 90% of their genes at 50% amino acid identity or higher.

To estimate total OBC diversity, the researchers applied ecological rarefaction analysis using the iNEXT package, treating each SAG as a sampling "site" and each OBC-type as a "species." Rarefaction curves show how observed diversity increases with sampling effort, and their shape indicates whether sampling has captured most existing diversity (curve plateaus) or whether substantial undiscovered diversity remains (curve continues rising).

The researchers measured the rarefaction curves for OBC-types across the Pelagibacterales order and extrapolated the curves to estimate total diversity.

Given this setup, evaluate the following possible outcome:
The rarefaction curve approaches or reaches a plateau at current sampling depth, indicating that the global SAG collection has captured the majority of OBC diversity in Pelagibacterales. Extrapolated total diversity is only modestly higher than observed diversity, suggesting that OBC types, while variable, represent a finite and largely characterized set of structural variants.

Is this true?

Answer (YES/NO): NO